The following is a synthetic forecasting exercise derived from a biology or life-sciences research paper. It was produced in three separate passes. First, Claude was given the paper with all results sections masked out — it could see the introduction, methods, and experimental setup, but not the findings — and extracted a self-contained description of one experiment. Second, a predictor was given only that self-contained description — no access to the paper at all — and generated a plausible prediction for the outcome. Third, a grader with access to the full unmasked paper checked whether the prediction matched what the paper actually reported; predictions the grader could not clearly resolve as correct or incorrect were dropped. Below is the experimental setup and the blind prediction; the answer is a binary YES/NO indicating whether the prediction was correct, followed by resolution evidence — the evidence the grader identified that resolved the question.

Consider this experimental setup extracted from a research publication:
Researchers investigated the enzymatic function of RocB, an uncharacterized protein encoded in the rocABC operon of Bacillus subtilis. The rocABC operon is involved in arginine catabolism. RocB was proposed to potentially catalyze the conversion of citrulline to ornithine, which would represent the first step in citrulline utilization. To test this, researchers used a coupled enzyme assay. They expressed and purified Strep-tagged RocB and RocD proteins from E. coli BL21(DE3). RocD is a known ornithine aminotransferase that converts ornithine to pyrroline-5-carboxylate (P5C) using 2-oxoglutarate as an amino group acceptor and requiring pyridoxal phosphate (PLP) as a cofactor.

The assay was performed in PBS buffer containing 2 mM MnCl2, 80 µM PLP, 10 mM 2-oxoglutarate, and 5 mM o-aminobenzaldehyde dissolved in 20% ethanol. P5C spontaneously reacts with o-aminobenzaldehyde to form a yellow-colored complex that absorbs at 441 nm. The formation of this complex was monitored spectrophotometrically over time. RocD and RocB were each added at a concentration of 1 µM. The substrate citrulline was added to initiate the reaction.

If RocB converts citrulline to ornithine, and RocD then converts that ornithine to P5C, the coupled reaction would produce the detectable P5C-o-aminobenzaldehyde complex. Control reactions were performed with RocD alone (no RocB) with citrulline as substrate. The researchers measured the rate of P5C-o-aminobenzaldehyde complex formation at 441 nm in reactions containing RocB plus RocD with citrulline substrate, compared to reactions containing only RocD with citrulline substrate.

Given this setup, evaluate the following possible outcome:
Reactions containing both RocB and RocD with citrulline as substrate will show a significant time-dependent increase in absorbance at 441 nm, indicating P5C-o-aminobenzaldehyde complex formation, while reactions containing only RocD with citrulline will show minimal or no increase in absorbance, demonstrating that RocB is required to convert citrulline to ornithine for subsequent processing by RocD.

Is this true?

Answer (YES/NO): YES